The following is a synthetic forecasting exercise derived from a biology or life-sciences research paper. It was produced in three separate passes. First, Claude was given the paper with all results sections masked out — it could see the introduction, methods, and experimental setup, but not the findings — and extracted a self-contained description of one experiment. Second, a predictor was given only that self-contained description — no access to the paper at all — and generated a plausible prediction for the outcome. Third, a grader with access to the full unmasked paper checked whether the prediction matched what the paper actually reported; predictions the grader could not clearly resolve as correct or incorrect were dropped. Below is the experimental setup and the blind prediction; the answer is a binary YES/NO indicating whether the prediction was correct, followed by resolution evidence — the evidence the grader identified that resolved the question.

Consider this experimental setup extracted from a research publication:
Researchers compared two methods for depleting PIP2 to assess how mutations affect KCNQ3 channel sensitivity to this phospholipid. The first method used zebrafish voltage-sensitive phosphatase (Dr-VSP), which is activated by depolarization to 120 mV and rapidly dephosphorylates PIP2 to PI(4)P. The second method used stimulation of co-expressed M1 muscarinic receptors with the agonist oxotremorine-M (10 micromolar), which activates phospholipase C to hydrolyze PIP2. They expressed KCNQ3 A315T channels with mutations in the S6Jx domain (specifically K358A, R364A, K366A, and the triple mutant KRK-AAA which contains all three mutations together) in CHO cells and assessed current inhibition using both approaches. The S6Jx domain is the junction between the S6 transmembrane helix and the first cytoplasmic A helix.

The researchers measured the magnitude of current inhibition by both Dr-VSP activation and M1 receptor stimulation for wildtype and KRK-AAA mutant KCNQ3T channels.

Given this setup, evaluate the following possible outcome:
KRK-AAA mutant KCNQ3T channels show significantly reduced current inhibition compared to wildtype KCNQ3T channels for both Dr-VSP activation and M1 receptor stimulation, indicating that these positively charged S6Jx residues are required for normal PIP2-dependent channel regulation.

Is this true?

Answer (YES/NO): NO